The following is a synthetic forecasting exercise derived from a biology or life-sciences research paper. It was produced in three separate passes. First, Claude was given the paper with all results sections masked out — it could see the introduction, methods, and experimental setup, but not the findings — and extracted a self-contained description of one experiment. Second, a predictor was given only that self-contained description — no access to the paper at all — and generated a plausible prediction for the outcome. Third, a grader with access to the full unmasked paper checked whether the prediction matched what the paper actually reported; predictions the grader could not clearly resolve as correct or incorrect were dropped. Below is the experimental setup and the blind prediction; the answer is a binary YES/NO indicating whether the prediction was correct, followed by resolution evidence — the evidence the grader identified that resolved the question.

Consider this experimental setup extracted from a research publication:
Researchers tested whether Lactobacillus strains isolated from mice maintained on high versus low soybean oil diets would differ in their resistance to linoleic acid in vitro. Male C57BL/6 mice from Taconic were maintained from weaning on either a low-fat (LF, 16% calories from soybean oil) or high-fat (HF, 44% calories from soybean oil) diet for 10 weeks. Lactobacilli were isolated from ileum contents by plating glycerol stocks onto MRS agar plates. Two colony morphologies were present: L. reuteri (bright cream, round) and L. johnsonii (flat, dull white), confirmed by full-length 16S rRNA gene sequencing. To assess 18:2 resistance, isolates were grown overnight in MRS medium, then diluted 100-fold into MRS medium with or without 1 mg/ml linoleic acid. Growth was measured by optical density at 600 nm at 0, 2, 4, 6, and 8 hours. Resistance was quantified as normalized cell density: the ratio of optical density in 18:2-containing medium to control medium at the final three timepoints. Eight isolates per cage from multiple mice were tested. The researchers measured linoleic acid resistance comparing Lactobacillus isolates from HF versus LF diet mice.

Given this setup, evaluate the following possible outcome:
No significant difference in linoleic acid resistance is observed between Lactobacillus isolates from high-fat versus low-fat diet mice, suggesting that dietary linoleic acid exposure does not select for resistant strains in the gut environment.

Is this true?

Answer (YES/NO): NO